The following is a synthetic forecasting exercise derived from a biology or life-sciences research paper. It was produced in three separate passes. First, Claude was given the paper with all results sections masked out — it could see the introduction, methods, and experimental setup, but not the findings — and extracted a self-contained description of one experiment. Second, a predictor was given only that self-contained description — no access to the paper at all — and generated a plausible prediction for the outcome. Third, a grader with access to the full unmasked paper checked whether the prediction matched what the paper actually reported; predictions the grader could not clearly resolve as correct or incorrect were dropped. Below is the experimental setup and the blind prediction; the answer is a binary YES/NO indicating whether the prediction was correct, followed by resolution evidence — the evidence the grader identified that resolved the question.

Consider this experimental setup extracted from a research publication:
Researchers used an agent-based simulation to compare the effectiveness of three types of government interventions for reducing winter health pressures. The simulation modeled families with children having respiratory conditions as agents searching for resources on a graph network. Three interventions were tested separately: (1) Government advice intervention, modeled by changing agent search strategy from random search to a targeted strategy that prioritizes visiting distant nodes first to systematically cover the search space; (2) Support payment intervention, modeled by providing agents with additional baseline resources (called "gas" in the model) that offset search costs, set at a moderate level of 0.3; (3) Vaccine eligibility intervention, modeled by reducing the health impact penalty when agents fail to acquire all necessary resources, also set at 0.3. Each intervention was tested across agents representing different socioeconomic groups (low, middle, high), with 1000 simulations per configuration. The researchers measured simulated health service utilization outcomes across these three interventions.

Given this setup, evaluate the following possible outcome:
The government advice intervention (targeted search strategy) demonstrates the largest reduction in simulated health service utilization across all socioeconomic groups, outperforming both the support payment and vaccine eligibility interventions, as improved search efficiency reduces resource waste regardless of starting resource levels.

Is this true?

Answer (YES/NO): YES